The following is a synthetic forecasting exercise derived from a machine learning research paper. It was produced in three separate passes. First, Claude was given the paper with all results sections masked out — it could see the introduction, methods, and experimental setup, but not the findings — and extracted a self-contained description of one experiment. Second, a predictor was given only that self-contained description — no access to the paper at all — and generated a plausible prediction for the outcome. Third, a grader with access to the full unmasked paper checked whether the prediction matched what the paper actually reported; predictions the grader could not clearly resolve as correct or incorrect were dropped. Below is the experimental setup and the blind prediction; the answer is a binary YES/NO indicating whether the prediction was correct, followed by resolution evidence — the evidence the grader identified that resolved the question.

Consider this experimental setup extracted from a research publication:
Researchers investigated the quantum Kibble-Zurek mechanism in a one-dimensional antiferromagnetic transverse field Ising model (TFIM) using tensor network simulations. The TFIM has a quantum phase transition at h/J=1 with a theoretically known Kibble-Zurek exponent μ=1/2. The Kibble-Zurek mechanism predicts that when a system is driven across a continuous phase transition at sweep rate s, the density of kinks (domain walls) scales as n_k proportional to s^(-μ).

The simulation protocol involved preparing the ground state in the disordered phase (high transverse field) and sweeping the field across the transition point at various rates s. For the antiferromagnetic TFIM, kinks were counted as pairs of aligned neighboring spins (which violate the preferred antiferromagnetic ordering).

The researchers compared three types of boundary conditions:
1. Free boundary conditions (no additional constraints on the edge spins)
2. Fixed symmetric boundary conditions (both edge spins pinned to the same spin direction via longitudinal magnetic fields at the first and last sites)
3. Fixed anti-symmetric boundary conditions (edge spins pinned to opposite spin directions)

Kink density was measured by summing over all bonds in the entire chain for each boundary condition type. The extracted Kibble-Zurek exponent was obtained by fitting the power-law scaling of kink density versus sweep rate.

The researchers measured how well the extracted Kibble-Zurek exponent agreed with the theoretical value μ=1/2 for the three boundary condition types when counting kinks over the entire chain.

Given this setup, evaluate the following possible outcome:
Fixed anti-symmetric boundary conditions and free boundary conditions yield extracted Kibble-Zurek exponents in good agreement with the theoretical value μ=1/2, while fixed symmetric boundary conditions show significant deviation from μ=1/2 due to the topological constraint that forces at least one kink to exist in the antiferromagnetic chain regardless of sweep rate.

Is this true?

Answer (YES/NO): NO